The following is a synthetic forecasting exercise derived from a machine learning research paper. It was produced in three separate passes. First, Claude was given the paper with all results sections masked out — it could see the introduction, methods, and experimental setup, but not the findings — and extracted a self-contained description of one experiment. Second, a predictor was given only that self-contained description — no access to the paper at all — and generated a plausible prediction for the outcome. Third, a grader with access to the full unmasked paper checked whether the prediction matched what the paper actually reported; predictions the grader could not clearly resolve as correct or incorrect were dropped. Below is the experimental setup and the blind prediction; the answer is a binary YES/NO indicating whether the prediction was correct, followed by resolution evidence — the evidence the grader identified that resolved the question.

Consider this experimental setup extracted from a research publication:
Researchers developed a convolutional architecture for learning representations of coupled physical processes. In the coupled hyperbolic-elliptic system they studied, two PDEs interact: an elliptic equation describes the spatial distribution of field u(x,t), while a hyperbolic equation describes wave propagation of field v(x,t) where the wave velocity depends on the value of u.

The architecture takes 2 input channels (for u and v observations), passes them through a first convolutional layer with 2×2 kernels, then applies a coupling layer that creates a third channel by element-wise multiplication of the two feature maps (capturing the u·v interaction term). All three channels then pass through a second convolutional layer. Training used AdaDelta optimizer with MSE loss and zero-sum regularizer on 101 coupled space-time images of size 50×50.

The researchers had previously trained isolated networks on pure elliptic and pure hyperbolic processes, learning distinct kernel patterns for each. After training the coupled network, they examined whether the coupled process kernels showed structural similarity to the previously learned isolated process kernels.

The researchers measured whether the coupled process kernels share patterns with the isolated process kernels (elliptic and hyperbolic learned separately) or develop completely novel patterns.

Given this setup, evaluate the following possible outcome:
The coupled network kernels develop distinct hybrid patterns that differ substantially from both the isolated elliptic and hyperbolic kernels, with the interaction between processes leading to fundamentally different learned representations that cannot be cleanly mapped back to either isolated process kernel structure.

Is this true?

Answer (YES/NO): NO